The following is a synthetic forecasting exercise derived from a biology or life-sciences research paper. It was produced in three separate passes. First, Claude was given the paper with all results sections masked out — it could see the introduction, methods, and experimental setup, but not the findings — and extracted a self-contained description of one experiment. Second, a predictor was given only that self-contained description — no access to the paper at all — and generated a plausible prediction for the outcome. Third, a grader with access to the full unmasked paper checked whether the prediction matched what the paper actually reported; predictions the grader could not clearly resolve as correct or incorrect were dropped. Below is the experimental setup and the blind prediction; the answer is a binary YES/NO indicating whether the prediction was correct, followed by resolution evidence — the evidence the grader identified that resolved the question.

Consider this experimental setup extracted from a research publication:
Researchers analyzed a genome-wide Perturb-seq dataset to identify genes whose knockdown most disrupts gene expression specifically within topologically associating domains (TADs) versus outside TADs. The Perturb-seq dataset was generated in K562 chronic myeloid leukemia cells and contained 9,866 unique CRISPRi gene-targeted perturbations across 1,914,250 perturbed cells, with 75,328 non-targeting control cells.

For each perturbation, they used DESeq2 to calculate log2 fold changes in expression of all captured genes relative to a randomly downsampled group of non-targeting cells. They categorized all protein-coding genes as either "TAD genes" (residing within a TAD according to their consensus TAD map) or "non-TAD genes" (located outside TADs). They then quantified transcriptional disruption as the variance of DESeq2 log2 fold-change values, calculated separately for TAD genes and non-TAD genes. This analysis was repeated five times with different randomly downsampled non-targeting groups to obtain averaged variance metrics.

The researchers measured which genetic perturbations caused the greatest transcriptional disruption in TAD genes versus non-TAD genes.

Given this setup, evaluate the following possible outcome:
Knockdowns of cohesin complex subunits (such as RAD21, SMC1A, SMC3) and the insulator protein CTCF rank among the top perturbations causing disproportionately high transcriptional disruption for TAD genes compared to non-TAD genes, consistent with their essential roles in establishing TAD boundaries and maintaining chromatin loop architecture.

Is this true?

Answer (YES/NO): NO